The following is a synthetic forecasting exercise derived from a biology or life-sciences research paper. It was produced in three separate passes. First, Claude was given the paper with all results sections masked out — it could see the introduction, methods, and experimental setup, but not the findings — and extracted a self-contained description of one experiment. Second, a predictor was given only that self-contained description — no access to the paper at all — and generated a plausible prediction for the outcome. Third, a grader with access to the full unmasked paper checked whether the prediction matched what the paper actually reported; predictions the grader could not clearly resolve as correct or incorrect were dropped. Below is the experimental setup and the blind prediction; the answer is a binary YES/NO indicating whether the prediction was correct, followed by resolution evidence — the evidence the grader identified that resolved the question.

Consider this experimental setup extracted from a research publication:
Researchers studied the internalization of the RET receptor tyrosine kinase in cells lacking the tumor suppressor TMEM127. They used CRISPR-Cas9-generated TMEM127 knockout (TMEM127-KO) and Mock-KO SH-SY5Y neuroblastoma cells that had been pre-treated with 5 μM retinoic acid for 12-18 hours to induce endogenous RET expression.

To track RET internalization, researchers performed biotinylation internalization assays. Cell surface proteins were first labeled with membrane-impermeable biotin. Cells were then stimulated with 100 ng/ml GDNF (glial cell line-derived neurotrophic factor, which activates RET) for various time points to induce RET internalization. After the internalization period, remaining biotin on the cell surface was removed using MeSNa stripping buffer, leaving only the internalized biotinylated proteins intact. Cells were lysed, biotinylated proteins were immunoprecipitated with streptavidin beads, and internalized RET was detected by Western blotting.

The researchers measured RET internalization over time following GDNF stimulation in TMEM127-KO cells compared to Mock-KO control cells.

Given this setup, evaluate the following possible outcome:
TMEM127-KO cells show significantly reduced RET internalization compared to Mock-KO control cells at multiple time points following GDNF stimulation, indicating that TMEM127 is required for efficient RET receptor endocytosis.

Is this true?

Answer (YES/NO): NO